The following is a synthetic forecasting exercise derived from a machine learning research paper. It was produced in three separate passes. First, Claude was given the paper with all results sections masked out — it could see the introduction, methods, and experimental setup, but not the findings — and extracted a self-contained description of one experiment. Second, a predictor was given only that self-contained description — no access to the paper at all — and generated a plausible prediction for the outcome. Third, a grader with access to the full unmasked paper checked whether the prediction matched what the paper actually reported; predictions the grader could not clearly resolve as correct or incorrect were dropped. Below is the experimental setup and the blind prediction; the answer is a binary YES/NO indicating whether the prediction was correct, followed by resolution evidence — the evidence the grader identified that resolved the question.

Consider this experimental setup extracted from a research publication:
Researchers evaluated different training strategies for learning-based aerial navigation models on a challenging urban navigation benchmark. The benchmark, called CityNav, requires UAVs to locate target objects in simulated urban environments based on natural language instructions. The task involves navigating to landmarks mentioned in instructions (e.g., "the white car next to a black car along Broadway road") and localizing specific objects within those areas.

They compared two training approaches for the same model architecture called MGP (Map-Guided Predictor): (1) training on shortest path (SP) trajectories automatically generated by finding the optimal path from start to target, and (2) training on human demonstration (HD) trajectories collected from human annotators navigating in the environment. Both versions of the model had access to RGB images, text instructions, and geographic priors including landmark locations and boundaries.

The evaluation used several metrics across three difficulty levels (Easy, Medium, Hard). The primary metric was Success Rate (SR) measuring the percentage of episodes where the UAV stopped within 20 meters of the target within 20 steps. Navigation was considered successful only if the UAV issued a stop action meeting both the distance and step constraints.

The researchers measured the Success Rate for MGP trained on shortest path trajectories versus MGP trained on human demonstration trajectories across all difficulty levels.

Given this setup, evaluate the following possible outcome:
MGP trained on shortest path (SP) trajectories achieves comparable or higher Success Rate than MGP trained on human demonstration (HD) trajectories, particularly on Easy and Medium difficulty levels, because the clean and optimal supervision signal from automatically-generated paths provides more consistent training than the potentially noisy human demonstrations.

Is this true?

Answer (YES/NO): NO